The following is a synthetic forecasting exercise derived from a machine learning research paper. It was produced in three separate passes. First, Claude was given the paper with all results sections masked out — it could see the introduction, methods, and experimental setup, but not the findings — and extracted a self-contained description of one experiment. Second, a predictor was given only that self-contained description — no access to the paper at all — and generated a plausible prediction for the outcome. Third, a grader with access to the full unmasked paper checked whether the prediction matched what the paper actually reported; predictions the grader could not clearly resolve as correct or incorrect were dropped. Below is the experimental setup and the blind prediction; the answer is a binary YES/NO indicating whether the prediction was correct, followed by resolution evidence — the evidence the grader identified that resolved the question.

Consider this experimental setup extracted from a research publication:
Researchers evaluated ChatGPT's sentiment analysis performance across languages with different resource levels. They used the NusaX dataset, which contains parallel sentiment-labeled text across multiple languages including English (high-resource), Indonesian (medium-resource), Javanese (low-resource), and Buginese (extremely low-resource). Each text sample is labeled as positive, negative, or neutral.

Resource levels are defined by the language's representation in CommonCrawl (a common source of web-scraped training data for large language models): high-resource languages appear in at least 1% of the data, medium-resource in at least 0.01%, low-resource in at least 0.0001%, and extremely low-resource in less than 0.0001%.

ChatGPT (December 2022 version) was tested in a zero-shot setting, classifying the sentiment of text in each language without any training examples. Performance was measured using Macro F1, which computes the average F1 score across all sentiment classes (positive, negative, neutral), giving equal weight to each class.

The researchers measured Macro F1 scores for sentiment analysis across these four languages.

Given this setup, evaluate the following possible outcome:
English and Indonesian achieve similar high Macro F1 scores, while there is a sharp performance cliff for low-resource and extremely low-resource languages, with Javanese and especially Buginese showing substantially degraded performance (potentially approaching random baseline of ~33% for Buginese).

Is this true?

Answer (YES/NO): NO